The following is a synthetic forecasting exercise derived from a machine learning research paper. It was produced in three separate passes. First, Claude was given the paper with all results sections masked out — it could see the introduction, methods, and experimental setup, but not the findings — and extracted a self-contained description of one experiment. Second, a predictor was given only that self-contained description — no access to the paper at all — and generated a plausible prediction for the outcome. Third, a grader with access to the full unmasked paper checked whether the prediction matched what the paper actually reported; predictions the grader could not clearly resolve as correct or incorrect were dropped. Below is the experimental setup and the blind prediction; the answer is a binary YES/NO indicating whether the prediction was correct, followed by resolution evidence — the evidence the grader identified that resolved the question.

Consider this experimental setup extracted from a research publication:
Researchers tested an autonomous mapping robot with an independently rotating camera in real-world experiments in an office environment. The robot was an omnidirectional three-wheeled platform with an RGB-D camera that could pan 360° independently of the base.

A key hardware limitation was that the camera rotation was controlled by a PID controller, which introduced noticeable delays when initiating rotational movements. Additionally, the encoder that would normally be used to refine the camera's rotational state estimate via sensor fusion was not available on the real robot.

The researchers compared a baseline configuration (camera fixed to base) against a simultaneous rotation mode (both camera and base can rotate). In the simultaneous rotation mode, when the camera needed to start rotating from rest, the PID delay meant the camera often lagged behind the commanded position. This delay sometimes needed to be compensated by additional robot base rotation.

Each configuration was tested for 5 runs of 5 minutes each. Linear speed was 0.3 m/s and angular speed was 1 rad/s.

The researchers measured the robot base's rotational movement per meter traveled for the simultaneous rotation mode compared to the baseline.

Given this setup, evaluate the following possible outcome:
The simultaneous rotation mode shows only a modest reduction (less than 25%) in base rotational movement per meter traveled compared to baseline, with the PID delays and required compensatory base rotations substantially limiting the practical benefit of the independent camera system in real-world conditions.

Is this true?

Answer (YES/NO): NO